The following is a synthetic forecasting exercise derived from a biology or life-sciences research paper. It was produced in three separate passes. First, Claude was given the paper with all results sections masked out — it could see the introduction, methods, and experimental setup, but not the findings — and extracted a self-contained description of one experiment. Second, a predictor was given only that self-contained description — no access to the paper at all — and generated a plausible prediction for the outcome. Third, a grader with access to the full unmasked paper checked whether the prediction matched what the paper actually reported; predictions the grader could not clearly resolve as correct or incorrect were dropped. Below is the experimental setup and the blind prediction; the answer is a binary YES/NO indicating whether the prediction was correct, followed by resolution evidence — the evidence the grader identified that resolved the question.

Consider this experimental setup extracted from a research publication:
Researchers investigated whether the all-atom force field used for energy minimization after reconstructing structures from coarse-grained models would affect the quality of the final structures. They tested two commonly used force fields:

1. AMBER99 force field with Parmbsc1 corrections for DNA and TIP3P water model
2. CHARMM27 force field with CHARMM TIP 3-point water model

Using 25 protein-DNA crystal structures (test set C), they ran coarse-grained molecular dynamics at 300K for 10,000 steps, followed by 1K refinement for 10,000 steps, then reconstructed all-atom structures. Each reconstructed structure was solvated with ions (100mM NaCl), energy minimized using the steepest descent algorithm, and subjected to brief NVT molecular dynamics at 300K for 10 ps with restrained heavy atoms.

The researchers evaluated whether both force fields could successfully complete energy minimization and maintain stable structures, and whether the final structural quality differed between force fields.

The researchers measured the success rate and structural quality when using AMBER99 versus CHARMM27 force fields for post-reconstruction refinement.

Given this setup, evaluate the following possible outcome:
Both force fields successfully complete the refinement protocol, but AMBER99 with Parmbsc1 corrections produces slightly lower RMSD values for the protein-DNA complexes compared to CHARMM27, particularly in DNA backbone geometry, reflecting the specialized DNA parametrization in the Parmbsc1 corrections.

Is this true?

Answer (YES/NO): NO